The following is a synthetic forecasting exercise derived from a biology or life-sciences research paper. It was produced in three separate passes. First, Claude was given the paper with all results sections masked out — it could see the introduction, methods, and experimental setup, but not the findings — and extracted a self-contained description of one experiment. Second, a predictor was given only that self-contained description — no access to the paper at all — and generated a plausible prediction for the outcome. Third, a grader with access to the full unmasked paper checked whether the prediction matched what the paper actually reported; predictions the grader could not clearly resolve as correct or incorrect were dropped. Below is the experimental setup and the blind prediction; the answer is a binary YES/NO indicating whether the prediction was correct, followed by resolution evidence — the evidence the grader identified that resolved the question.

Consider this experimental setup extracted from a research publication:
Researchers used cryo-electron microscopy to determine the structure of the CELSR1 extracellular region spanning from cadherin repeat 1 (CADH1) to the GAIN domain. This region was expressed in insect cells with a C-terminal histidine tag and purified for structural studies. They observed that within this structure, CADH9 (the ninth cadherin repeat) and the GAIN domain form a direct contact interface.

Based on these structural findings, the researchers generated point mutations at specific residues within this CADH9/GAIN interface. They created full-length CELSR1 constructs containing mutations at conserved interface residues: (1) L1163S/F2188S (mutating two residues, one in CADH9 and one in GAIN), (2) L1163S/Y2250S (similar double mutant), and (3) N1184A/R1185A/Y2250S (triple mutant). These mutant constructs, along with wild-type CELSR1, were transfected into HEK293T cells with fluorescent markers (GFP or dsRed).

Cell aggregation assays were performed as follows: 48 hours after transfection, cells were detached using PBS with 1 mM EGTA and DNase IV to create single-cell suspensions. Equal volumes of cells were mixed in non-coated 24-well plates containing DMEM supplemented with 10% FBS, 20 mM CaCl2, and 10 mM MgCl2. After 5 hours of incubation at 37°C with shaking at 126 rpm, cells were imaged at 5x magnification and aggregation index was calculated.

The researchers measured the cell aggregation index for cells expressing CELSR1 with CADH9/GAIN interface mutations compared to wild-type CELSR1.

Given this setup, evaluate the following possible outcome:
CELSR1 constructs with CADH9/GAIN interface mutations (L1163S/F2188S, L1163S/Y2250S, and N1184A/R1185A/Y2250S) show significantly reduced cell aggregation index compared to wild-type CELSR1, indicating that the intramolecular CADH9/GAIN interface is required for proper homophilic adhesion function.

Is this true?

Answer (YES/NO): NO